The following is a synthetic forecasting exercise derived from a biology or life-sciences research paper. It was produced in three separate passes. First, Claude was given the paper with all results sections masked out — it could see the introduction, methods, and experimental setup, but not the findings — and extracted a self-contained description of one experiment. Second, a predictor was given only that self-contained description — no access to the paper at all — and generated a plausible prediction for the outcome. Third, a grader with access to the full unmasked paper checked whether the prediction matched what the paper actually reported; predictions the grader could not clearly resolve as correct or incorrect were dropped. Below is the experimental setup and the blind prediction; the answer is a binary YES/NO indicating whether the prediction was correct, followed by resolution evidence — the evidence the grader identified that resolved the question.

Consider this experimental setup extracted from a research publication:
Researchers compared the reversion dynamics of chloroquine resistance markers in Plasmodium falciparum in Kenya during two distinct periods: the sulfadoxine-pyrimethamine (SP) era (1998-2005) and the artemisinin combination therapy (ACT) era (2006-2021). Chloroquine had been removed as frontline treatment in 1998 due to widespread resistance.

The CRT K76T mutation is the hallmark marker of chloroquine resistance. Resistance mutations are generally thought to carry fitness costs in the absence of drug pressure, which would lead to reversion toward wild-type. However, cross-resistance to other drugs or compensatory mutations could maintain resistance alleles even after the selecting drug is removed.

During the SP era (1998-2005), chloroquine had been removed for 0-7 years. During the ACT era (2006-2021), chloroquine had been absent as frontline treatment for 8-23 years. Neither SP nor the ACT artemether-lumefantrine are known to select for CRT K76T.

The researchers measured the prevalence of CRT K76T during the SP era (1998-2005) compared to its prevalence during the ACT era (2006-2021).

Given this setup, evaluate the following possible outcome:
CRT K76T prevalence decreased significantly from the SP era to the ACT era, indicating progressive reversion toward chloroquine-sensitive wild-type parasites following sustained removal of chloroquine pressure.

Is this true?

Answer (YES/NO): YES